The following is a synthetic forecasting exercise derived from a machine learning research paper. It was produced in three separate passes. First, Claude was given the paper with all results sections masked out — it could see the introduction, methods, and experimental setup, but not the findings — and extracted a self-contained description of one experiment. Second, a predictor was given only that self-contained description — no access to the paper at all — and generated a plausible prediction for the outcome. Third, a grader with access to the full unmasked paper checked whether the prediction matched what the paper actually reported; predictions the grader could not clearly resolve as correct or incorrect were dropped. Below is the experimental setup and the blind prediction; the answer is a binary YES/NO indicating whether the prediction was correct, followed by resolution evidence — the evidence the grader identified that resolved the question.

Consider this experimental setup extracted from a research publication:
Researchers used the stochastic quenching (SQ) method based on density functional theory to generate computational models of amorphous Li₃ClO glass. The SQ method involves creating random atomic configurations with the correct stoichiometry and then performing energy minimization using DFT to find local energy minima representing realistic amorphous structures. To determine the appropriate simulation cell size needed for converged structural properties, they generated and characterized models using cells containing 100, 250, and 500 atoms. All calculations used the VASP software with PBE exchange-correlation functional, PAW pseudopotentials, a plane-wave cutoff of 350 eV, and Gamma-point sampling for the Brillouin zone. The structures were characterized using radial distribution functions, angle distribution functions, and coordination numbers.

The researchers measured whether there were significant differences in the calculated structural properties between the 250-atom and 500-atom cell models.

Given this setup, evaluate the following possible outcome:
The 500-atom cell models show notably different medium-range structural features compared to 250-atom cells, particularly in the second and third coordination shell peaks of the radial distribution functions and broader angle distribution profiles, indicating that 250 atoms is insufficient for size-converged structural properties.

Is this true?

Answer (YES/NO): NO